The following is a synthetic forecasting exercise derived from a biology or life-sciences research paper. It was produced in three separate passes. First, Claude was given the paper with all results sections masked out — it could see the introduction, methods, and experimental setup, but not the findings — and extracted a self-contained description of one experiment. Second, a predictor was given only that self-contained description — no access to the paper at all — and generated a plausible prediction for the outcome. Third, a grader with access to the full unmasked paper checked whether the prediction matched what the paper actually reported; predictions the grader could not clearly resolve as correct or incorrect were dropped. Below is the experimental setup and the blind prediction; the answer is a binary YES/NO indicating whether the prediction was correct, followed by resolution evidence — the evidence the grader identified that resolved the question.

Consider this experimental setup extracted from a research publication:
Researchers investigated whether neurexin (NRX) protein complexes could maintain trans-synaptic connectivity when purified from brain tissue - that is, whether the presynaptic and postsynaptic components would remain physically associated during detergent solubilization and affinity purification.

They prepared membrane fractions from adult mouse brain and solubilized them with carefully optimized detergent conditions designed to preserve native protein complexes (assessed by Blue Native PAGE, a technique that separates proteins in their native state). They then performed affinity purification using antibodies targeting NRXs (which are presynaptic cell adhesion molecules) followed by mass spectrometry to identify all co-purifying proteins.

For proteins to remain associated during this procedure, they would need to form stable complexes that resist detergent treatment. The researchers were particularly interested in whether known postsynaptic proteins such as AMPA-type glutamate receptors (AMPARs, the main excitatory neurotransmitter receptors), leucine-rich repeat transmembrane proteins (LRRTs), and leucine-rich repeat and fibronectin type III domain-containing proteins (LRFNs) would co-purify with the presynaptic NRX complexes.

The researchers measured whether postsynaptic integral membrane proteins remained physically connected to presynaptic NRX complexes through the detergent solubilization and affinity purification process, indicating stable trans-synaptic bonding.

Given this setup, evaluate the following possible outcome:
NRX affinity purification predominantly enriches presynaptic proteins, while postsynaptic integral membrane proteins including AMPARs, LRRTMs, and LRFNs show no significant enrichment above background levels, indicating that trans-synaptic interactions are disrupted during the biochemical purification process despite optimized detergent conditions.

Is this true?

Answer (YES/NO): NO